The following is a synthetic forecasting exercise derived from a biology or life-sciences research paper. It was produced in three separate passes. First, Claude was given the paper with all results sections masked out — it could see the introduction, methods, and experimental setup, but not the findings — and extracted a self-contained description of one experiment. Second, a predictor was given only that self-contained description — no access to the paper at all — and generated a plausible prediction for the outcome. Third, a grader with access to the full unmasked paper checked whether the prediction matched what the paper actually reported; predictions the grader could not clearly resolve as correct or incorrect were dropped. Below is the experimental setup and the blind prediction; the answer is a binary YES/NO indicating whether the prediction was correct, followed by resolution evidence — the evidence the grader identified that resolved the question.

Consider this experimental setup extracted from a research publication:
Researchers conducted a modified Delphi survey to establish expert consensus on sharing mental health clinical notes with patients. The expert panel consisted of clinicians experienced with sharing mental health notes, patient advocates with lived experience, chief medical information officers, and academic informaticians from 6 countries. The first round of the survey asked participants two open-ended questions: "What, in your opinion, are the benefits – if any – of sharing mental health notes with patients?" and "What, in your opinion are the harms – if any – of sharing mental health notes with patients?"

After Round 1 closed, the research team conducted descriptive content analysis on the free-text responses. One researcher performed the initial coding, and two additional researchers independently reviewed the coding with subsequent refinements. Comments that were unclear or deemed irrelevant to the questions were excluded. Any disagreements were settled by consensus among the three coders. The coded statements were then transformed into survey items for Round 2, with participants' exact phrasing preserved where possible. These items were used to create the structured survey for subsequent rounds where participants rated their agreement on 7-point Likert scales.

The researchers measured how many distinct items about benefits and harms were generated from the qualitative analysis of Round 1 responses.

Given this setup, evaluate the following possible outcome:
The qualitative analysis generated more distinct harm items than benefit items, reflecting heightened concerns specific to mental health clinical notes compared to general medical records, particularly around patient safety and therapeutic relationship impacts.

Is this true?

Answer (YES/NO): YES